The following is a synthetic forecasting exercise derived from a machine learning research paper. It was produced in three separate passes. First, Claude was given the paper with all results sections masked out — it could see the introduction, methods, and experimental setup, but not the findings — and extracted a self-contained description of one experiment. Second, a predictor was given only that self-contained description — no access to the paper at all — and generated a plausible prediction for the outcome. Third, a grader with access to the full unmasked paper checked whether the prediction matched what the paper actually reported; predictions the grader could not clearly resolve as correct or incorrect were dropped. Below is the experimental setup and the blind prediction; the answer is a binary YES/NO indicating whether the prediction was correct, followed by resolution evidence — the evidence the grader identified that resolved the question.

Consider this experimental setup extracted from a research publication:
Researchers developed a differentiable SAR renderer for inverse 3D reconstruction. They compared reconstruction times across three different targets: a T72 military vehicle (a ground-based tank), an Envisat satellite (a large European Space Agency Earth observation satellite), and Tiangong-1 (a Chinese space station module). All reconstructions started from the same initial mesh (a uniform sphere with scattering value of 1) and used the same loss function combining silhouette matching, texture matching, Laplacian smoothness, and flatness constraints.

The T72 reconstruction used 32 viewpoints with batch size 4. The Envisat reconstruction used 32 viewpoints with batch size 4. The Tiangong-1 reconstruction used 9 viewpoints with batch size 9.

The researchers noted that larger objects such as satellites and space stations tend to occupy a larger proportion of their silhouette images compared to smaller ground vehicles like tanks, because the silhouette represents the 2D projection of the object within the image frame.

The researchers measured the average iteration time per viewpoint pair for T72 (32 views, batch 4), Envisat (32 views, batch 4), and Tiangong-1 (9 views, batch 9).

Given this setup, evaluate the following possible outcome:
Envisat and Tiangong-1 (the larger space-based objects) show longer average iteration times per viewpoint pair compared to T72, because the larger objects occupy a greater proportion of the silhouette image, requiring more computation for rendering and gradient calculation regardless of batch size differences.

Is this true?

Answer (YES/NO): YES